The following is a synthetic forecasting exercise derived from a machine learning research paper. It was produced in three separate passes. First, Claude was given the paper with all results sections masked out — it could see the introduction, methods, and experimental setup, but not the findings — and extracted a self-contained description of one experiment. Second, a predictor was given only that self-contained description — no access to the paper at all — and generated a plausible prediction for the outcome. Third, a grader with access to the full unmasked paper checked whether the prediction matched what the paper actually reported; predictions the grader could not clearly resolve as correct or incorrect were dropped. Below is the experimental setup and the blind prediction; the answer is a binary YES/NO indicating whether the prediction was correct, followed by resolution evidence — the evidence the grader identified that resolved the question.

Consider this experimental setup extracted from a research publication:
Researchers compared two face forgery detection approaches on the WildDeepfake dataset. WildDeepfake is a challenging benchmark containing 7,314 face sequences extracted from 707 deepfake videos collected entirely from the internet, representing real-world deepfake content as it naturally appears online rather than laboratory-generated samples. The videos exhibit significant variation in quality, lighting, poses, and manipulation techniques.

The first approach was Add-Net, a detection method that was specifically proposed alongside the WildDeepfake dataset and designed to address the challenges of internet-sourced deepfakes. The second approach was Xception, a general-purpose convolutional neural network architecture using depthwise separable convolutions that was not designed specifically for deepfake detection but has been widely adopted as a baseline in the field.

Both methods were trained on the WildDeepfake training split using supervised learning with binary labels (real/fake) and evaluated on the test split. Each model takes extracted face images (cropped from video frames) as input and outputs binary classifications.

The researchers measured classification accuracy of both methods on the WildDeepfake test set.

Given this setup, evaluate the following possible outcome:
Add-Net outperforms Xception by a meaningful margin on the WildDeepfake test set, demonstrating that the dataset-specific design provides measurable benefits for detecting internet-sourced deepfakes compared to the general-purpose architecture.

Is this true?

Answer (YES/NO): NO